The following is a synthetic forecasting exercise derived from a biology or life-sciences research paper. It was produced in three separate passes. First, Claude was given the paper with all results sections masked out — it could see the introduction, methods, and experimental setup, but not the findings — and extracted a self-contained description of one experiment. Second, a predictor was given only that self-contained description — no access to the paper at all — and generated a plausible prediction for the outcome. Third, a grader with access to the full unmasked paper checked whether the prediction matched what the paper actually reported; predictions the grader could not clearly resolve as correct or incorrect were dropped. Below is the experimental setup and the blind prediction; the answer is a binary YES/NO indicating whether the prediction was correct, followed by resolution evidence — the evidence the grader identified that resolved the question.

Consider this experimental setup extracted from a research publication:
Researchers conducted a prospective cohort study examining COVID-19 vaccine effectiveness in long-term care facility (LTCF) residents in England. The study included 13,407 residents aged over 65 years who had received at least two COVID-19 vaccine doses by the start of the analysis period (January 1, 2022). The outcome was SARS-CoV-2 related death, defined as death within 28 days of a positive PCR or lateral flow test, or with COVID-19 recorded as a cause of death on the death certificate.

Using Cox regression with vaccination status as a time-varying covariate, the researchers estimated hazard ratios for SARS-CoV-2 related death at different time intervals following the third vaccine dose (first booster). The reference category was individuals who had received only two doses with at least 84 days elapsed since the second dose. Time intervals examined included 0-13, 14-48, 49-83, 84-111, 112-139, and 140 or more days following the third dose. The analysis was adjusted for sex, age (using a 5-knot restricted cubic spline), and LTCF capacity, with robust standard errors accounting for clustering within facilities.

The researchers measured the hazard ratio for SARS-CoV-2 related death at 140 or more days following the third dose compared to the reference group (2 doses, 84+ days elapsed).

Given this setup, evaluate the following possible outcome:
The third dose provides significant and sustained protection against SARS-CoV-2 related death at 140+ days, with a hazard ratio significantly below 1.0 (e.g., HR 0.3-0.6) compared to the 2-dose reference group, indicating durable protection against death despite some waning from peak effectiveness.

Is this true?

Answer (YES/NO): YES